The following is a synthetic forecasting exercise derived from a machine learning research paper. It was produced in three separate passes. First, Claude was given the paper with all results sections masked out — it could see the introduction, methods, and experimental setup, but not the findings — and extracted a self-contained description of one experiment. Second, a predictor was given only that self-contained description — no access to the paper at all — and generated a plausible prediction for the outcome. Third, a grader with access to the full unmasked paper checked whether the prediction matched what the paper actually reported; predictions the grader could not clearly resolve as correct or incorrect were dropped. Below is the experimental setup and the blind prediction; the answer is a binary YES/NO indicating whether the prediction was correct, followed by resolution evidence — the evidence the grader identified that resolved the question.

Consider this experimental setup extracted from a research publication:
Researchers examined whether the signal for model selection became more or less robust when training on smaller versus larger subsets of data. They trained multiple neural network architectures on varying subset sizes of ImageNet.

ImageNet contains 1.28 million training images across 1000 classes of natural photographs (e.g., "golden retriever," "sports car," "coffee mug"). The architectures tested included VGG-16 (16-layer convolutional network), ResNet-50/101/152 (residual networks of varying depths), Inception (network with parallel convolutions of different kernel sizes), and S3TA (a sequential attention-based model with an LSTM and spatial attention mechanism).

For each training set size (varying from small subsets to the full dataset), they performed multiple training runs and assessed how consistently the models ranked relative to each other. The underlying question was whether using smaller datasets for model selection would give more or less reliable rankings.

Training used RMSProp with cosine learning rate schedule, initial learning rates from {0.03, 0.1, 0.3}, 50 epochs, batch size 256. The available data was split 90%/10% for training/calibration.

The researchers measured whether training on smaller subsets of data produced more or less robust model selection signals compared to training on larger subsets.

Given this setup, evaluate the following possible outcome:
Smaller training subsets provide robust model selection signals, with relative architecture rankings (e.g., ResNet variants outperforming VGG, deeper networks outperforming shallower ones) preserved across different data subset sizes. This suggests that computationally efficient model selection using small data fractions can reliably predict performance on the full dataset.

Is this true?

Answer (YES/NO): YES